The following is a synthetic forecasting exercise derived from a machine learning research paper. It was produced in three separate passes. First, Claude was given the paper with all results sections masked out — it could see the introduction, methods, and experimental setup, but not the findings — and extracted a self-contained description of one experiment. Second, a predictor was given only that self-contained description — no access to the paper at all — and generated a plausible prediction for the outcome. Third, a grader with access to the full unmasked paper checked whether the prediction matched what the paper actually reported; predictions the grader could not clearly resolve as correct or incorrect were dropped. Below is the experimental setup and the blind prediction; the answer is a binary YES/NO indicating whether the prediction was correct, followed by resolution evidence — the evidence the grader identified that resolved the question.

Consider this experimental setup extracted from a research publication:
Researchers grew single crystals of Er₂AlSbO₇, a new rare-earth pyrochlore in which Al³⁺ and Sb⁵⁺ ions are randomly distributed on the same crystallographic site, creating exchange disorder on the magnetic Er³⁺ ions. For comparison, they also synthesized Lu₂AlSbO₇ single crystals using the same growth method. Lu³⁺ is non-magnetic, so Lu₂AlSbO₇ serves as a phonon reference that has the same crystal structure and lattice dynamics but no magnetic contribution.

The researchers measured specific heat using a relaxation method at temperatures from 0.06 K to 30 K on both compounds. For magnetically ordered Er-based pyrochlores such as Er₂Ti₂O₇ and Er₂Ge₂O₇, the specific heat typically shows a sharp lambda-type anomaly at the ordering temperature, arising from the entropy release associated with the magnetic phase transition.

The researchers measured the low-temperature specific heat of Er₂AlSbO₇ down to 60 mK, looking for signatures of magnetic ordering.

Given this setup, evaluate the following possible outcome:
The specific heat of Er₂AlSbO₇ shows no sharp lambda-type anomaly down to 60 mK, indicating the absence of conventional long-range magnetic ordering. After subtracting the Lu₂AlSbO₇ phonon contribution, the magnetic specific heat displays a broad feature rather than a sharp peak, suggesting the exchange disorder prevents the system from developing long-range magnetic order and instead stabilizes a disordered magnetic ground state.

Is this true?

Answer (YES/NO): YES